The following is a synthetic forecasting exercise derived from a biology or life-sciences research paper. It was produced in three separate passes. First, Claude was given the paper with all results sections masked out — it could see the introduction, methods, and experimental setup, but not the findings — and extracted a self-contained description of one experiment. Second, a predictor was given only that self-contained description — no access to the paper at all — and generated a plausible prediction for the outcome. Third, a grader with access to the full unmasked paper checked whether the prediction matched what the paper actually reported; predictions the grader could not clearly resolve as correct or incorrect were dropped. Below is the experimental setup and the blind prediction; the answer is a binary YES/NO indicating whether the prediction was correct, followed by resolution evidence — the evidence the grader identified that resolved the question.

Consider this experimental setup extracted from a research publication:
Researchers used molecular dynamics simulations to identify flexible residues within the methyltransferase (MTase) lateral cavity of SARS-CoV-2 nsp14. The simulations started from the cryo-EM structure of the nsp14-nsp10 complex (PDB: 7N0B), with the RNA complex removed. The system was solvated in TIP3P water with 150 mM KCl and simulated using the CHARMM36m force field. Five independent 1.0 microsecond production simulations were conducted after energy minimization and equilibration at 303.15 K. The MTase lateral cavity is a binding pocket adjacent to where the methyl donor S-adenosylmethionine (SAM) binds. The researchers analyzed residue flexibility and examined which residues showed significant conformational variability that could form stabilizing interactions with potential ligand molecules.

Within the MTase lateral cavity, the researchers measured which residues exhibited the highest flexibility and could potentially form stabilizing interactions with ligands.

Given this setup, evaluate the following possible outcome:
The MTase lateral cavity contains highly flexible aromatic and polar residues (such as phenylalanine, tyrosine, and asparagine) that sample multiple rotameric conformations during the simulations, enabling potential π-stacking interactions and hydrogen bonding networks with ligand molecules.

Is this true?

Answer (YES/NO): NO